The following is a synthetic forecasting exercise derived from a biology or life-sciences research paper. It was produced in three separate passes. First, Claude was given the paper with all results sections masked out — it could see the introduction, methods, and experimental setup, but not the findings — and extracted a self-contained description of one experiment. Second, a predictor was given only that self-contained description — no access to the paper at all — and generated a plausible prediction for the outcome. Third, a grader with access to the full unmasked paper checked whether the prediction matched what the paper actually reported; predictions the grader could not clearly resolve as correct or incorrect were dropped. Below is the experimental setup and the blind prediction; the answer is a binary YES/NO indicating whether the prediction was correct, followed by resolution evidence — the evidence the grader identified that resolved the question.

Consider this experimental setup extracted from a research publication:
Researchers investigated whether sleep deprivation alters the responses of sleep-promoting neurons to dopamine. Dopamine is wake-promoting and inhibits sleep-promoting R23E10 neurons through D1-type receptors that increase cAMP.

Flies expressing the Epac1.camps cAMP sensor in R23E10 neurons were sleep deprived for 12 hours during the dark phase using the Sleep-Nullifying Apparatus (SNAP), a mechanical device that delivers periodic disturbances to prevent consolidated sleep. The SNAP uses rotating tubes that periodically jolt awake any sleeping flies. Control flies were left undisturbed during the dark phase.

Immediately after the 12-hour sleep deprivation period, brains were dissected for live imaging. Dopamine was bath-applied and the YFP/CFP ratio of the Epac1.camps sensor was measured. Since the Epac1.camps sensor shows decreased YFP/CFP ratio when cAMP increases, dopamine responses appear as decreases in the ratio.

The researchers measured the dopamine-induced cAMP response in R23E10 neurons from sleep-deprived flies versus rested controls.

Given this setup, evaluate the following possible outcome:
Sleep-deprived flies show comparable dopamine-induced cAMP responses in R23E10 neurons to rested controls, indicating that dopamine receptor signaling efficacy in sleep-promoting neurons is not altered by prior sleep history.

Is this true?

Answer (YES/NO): YES